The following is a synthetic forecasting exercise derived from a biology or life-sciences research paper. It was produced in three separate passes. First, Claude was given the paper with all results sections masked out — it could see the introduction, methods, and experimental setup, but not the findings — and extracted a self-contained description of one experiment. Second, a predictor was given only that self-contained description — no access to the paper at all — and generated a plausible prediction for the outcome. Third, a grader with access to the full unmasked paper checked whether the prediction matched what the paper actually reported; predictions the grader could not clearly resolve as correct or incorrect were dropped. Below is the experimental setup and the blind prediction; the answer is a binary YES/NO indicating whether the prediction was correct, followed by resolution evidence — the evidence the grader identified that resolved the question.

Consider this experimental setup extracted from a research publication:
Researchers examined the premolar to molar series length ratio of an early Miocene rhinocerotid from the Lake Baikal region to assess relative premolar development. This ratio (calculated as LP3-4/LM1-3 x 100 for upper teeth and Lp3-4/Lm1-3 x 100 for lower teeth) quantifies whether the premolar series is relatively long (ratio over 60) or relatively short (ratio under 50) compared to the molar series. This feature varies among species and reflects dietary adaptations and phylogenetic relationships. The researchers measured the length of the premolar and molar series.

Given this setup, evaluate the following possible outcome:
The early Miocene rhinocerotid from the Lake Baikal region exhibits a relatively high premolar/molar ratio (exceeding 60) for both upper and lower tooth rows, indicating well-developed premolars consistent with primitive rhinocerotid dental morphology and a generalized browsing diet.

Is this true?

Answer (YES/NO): NO